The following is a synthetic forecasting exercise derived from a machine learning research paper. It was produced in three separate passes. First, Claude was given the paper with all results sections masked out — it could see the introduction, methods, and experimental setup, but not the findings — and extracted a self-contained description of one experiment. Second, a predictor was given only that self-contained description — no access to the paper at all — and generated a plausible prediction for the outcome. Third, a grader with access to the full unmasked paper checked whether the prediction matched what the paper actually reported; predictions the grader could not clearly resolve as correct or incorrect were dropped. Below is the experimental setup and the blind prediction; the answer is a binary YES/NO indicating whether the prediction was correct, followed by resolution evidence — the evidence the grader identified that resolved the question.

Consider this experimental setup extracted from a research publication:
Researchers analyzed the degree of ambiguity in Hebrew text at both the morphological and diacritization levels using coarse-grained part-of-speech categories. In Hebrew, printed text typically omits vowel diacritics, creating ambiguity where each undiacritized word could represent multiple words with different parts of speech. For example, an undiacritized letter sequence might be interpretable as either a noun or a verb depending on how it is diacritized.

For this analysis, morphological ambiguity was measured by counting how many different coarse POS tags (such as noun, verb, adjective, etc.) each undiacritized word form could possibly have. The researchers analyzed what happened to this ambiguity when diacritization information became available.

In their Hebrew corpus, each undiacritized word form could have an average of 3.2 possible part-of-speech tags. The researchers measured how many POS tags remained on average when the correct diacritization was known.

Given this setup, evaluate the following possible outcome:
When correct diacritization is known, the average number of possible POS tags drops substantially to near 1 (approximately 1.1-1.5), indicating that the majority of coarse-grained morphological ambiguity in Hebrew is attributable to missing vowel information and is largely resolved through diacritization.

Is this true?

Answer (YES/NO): NO